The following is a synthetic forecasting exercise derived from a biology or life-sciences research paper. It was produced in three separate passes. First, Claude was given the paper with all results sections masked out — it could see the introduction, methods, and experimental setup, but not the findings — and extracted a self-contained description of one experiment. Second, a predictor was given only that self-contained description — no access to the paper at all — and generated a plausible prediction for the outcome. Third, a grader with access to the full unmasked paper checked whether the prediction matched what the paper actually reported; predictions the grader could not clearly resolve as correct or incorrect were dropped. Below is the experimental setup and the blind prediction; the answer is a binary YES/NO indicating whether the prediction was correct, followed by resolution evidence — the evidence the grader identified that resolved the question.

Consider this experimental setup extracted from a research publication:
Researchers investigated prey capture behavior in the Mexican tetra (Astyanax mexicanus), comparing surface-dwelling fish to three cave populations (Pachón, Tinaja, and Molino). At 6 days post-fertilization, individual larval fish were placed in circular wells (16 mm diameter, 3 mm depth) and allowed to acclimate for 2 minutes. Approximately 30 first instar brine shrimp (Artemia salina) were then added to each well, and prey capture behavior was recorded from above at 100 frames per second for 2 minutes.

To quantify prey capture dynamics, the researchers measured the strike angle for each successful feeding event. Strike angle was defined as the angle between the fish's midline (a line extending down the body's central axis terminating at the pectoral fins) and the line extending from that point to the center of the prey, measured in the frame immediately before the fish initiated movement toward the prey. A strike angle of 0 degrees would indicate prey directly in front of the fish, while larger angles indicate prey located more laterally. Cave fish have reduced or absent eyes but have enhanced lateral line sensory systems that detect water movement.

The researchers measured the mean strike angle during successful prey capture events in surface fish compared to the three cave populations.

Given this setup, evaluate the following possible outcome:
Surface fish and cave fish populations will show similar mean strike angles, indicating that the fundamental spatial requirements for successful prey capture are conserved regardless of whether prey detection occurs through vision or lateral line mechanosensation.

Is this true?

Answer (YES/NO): NO